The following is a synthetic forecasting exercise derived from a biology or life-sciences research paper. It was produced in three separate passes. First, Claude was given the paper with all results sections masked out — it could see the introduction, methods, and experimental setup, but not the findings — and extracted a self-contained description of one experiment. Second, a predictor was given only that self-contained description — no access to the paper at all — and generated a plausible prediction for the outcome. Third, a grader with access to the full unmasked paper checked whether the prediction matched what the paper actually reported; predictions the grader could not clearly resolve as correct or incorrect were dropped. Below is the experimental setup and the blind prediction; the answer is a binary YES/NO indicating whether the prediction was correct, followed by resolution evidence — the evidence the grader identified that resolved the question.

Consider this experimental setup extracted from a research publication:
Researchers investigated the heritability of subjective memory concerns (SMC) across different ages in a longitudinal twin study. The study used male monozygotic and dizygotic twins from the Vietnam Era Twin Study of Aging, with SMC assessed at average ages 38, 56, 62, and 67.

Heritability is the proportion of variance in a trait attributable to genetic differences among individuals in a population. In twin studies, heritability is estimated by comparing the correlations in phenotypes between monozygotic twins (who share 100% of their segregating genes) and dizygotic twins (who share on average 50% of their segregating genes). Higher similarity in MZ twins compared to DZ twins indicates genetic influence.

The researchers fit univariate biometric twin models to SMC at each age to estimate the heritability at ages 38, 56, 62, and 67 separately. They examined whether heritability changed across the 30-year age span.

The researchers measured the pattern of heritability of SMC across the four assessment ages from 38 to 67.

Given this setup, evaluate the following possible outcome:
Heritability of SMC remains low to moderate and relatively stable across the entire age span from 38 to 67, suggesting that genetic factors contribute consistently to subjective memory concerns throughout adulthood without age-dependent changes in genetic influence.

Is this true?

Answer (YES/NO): YES